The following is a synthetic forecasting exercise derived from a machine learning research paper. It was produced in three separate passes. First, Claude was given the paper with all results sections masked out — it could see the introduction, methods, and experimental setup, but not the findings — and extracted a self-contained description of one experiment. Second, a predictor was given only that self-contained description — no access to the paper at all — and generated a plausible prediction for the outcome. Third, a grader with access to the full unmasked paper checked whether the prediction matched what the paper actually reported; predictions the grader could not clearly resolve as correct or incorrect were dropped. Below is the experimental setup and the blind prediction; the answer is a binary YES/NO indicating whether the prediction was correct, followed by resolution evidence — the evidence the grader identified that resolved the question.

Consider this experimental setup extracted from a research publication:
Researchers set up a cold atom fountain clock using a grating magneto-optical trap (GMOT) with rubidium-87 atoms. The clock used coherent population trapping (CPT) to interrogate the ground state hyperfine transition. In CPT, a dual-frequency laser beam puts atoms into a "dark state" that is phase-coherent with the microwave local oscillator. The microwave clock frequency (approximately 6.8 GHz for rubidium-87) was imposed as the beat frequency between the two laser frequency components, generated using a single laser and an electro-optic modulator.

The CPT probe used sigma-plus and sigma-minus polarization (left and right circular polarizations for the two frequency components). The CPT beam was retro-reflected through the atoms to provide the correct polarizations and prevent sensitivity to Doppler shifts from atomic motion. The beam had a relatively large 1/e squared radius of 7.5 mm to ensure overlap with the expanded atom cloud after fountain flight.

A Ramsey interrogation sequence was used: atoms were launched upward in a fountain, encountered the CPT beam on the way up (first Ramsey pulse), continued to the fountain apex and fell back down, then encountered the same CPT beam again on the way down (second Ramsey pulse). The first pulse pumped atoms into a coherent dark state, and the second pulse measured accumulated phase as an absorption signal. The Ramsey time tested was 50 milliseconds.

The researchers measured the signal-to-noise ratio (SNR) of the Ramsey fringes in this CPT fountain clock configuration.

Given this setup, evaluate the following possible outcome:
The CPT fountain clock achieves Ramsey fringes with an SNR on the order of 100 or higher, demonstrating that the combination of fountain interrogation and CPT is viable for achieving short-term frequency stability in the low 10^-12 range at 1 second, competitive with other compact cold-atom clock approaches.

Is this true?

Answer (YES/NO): NO